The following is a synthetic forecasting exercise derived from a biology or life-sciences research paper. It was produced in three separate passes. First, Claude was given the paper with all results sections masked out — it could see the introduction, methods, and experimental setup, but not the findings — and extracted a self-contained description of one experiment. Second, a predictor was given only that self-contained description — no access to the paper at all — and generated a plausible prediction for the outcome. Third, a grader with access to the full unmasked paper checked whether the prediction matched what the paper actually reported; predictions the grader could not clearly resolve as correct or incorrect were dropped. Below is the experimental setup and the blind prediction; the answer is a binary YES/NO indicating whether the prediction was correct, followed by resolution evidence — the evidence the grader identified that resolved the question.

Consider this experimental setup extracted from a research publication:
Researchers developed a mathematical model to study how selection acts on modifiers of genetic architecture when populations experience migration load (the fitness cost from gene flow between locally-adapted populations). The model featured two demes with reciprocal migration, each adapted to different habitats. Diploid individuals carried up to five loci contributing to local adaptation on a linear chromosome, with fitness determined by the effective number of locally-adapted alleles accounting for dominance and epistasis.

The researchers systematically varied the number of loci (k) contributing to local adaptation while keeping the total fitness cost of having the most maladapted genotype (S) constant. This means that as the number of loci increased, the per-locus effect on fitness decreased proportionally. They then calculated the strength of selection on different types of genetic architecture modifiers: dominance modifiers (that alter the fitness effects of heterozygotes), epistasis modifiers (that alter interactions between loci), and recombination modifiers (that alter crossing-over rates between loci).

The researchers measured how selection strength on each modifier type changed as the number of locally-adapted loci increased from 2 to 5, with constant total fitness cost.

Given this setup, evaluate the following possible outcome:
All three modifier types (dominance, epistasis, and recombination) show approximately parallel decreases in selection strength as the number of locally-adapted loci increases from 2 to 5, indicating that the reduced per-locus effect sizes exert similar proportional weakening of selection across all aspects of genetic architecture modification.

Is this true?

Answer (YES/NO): NO